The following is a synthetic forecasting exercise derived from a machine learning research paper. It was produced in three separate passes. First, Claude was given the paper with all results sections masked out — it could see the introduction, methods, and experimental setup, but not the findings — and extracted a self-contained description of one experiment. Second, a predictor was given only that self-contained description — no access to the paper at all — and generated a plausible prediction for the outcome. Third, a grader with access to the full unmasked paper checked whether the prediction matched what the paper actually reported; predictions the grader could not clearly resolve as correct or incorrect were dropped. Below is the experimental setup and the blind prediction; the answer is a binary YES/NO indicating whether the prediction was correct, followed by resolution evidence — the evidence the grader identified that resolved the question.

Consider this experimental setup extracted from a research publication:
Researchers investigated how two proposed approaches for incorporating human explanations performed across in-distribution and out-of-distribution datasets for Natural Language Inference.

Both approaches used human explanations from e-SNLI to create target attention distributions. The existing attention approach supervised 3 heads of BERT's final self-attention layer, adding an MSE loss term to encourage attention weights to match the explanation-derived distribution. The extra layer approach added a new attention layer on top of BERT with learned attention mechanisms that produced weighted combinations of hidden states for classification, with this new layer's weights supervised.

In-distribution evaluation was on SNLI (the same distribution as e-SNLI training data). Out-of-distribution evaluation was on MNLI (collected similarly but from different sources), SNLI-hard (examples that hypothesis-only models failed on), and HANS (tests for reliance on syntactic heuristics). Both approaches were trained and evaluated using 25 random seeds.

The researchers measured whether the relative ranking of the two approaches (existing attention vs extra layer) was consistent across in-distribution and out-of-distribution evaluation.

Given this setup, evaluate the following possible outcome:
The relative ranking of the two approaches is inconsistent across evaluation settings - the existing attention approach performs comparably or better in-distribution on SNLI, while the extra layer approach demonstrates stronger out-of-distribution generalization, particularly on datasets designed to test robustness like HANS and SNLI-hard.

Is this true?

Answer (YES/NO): NO